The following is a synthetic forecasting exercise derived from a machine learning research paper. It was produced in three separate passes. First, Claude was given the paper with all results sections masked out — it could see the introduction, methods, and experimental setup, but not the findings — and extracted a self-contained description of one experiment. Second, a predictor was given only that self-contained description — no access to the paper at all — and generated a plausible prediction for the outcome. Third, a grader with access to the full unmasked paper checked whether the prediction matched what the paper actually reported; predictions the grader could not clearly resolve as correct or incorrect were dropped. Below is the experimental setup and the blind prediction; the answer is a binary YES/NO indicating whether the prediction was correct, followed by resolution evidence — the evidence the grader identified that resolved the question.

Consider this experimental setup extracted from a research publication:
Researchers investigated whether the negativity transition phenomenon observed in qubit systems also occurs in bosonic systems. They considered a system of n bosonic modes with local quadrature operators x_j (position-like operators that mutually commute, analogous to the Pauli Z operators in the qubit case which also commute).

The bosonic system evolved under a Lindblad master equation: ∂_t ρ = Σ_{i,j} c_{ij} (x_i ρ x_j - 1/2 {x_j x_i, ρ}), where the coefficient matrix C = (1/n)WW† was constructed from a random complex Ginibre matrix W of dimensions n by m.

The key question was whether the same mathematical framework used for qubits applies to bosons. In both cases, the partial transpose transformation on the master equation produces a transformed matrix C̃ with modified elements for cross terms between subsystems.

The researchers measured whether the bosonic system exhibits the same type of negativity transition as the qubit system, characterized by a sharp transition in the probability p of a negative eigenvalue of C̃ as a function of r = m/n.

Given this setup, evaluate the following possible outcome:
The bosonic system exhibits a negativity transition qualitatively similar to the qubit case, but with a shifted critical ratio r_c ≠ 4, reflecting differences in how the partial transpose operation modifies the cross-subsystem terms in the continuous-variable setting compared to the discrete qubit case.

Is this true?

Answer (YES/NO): NO